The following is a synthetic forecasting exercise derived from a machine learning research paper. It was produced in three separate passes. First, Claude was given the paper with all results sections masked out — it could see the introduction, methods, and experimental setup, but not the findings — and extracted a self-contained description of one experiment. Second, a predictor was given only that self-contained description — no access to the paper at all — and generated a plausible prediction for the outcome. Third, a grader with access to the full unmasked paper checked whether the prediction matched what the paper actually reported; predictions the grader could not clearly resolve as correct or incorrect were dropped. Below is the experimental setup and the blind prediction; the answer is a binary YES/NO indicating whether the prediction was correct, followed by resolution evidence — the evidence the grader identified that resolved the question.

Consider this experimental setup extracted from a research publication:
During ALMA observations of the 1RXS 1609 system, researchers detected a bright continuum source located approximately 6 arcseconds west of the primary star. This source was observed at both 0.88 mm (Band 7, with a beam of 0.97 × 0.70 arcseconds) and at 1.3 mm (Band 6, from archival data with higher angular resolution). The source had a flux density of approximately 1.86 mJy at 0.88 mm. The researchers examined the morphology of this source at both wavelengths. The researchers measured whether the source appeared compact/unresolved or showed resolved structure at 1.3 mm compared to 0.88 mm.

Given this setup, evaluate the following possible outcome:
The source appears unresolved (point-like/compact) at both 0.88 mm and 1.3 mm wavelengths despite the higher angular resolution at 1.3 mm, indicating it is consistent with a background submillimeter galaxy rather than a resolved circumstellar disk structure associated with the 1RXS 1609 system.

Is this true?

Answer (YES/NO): NO